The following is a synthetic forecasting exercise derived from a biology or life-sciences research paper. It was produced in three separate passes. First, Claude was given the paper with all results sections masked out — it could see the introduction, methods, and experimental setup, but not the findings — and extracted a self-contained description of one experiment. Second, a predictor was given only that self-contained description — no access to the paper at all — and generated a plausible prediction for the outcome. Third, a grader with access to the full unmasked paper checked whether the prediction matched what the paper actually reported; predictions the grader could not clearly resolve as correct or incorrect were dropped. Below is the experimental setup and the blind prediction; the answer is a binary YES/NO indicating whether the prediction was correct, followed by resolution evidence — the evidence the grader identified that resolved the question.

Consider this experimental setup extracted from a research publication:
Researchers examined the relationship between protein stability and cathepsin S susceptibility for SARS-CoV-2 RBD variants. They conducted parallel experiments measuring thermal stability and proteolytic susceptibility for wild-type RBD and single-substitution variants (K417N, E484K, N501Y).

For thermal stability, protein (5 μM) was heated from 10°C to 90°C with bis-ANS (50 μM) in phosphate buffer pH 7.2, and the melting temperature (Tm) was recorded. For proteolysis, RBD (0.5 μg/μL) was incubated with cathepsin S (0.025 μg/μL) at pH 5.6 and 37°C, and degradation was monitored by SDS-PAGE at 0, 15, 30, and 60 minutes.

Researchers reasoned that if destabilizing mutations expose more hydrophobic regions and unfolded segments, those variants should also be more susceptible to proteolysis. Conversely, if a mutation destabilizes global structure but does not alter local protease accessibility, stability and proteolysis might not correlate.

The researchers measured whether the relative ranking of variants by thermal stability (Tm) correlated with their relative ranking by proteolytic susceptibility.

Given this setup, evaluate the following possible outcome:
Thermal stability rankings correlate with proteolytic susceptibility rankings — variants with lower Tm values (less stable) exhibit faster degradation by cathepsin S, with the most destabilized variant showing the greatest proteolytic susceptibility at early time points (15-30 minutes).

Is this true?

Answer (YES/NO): NO